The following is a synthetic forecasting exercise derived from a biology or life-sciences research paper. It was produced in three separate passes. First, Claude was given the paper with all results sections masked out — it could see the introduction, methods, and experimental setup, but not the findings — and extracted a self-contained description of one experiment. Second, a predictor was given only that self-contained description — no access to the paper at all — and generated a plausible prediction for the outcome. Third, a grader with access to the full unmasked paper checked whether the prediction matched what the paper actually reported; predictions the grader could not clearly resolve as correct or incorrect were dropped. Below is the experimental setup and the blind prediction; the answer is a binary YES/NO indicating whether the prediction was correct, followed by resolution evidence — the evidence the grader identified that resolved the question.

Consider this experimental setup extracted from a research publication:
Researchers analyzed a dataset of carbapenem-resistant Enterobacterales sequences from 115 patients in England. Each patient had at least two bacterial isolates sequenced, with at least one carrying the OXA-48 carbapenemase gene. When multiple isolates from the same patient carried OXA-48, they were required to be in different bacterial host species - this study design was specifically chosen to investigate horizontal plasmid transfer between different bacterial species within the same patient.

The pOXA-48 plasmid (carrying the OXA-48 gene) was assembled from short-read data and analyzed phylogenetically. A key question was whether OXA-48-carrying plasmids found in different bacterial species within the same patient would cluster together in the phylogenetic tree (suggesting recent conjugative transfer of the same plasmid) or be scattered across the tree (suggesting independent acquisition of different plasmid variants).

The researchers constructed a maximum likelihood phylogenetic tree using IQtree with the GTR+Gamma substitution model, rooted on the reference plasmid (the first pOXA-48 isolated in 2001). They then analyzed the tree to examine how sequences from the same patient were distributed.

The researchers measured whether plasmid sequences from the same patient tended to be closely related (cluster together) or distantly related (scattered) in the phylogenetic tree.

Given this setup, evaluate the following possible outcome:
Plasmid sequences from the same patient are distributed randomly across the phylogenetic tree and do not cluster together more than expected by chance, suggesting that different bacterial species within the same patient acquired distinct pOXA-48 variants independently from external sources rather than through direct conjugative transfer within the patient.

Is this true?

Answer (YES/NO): NO